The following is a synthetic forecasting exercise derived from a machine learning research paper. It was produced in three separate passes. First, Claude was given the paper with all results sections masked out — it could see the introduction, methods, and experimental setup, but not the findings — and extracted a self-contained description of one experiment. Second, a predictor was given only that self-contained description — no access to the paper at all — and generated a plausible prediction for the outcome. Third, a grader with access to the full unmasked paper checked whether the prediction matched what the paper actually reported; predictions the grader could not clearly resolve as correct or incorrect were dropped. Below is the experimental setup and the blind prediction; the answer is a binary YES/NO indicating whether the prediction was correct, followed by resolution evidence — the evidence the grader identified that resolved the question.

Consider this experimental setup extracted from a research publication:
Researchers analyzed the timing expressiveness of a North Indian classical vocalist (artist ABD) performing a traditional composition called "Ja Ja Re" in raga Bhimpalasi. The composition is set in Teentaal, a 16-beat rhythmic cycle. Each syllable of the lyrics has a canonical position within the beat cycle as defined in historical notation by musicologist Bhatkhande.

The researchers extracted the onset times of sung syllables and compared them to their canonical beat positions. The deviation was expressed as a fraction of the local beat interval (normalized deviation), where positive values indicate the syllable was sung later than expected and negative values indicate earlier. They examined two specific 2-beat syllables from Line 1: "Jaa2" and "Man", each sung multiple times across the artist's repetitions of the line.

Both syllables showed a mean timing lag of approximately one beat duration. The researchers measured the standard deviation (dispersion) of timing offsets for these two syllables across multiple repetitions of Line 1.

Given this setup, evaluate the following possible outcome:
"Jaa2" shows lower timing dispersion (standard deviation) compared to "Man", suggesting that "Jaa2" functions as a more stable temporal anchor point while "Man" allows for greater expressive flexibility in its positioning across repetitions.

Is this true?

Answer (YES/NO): YES